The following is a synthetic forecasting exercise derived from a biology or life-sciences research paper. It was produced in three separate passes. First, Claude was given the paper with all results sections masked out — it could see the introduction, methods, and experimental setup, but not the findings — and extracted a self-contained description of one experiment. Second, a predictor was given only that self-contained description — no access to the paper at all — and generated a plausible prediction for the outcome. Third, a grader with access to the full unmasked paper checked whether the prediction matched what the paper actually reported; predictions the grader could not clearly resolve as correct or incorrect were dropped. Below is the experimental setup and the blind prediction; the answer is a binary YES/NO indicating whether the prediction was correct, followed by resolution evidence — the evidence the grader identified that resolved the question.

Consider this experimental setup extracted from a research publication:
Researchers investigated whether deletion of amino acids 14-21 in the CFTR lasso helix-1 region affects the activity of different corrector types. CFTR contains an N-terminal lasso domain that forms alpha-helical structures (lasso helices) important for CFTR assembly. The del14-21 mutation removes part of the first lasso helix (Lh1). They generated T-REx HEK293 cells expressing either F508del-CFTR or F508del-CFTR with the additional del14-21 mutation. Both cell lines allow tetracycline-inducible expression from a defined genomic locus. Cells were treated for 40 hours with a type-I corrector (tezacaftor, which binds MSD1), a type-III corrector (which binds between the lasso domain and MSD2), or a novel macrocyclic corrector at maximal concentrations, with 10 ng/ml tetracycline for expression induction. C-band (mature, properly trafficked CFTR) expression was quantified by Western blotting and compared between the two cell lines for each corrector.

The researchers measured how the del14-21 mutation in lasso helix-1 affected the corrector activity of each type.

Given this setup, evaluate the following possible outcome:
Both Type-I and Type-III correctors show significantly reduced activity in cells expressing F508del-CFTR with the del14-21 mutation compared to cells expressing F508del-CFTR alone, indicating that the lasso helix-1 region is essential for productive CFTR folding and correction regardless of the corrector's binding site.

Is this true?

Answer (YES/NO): YES